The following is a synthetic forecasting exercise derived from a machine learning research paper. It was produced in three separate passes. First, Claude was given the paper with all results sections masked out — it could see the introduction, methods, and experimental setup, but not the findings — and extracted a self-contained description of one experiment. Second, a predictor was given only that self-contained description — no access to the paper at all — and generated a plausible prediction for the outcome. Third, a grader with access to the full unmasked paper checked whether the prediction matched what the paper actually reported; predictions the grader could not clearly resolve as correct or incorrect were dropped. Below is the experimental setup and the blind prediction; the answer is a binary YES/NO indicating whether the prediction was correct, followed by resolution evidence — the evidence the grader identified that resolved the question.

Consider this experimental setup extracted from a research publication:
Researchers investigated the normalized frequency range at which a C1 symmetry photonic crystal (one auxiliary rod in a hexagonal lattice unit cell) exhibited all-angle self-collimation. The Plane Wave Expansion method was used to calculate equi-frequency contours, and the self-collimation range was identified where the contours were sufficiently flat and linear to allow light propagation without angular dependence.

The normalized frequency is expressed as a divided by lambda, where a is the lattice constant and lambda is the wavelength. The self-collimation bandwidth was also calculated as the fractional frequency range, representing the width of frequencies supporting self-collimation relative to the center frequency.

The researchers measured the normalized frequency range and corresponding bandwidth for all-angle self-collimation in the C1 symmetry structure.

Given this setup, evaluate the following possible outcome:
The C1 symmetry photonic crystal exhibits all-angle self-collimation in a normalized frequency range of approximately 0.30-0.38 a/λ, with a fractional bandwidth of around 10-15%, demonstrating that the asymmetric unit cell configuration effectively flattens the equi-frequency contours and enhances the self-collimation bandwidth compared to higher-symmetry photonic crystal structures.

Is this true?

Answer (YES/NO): NO